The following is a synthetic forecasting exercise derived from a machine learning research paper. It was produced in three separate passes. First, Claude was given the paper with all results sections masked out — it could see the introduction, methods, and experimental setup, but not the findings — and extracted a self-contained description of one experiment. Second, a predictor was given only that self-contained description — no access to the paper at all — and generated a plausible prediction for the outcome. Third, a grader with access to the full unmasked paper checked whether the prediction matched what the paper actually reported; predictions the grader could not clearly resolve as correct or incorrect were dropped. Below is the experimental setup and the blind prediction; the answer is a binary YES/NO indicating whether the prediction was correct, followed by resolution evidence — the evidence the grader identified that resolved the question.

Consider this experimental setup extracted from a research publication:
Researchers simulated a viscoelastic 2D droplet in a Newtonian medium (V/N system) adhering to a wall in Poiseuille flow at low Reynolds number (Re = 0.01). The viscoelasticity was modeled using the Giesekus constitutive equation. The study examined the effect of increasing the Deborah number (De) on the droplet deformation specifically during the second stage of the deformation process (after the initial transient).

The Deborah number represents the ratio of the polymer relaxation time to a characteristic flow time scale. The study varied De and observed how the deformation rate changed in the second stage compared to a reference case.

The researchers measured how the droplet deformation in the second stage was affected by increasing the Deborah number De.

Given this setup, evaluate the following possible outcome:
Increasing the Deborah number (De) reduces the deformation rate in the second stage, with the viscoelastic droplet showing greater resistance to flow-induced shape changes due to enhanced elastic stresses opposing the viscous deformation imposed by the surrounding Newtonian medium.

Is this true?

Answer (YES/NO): NO